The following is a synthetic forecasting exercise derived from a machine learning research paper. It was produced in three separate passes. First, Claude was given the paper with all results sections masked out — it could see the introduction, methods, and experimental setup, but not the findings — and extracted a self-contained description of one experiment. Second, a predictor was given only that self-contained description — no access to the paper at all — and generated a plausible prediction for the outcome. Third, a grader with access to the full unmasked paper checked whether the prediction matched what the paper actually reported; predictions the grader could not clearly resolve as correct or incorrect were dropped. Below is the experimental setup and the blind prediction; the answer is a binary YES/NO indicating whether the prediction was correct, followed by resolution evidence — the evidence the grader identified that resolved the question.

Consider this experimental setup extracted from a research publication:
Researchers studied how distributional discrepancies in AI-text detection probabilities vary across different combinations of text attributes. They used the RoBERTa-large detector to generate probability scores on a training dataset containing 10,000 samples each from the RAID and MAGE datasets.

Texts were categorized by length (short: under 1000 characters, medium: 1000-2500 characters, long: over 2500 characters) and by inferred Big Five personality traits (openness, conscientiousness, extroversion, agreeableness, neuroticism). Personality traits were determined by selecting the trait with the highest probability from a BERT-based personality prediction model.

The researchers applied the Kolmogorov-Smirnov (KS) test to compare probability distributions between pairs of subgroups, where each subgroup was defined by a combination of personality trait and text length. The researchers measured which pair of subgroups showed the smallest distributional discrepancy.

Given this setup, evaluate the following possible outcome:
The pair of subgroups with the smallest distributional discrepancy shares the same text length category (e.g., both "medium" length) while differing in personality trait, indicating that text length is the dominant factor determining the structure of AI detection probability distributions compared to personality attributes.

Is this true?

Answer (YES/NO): NO